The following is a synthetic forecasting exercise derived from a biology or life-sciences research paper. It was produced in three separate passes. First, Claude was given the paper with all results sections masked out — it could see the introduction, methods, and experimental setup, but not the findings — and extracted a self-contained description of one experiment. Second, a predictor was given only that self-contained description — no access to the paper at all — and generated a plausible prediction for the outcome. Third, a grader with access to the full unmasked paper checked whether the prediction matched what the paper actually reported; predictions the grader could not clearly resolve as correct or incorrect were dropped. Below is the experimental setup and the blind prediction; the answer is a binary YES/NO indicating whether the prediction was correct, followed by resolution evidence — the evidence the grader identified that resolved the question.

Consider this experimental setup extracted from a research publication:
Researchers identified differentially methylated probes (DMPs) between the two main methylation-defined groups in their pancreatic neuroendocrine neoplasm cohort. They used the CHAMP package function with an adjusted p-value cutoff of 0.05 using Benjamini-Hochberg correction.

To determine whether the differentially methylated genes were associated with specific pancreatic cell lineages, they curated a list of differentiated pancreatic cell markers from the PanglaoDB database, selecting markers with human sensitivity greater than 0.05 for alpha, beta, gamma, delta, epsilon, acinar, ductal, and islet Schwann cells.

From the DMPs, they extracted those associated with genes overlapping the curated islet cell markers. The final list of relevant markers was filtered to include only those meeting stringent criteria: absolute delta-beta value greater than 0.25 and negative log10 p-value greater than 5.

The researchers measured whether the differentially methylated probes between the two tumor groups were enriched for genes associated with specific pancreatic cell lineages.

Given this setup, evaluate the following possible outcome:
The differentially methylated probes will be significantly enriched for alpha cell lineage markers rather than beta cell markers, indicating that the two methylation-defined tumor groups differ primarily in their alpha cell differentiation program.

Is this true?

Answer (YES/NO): YES